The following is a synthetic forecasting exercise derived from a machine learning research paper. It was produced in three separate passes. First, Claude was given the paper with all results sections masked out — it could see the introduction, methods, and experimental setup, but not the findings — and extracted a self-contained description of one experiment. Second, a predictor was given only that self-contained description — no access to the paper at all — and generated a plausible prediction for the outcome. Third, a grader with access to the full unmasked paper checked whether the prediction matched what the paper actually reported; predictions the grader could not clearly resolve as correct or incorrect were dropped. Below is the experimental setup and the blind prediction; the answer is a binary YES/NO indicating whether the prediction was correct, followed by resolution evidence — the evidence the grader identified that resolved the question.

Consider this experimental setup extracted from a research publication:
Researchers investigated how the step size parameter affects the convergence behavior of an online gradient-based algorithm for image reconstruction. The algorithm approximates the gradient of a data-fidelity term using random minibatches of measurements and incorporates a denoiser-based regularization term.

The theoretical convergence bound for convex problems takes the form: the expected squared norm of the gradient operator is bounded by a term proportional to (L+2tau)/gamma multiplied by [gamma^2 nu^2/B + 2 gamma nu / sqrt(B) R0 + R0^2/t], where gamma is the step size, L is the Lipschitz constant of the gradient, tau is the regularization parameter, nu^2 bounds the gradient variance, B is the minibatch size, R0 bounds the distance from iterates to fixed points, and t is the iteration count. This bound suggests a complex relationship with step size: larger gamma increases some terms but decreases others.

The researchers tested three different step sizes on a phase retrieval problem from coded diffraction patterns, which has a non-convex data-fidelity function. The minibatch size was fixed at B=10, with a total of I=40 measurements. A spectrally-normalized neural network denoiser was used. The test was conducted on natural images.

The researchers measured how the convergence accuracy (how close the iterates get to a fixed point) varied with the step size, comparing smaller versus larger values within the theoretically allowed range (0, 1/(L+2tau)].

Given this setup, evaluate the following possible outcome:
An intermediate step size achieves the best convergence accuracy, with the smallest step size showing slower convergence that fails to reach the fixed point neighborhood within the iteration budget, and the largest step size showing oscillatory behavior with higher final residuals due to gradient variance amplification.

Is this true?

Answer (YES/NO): NO